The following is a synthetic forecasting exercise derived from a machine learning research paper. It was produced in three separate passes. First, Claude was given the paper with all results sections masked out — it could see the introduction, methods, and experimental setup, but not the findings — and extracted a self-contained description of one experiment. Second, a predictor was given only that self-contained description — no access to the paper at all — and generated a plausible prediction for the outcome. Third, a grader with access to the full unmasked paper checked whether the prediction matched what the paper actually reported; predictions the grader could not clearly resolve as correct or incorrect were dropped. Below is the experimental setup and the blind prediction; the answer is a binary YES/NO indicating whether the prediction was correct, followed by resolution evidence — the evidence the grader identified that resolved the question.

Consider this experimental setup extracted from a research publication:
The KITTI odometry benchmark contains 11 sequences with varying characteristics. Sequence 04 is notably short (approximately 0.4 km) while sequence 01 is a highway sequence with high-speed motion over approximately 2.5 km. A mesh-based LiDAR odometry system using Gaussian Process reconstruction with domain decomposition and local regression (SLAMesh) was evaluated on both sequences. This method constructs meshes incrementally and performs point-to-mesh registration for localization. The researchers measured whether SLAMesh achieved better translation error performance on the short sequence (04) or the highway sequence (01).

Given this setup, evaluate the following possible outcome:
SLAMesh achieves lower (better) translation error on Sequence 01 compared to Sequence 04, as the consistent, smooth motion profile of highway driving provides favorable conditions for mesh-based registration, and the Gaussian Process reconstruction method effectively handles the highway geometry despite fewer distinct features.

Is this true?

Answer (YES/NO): NO